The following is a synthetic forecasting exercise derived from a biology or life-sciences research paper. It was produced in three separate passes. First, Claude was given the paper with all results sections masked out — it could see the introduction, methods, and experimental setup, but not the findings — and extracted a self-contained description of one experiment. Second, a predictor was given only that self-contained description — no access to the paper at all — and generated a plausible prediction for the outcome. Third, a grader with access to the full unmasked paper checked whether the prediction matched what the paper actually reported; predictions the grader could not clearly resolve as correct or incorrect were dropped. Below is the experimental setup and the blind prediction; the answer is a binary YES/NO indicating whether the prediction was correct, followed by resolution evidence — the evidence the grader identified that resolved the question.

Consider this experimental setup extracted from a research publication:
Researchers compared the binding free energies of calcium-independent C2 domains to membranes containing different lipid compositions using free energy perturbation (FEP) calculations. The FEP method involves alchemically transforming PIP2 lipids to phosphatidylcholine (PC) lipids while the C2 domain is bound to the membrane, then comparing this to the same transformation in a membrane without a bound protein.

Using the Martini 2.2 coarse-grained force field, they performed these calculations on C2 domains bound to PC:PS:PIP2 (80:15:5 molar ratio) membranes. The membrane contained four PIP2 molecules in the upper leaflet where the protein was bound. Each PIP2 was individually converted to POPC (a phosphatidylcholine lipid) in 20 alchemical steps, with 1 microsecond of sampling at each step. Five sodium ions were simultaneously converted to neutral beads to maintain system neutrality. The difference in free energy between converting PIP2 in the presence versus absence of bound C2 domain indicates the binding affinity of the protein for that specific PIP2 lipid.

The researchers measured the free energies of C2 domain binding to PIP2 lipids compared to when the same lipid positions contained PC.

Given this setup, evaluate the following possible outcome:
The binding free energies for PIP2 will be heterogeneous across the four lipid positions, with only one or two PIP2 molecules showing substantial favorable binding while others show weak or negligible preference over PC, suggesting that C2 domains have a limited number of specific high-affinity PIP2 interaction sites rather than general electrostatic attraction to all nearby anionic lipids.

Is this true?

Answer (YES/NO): NO